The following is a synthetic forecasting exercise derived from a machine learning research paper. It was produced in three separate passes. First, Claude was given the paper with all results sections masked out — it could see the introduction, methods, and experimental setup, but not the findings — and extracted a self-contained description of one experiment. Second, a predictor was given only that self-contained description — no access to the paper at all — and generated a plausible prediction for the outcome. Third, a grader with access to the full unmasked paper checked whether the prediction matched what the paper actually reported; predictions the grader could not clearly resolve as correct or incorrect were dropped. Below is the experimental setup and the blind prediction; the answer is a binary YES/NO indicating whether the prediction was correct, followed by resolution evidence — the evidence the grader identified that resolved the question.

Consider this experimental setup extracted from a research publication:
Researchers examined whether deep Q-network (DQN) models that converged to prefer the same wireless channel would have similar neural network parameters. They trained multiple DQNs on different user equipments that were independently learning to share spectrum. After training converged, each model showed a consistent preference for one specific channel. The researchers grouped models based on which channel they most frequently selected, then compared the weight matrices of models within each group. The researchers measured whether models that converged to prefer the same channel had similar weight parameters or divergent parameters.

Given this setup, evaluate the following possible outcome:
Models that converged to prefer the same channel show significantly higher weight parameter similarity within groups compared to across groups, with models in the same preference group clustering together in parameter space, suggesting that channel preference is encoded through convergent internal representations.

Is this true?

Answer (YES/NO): NO